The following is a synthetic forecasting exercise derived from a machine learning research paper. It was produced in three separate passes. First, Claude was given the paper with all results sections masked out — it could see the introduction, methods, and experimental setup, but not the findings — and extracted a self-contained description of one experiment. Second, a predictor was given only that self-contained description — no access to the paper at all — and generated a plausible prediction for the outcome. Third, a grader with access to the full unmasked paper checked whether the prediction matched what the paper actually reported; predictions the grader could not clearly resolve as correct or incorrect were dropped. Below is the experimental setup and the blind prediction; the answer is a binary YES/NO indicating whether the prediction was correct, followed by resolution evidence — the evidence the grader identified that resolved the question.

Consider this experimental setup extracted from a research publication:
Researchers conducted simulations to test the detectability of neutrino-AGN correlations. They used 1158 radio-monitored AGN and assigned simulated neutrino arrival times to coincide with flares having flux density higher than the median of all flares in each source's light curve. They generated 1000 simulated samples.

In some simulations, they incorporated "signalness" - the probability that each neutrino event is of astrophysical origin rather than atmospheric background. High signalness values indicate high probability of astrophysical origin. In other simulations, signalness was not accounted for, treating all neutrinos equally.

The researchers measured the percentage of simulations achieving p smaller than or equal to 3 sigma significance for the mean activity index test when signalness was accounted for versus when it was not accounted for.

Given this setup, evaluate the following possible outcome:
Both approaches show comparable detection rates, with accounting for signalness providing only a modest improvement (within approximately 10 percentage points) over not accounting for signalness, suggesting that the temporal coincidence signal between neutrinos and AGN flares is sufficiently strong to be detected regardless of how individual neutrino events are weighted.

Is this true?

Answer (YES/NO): NO